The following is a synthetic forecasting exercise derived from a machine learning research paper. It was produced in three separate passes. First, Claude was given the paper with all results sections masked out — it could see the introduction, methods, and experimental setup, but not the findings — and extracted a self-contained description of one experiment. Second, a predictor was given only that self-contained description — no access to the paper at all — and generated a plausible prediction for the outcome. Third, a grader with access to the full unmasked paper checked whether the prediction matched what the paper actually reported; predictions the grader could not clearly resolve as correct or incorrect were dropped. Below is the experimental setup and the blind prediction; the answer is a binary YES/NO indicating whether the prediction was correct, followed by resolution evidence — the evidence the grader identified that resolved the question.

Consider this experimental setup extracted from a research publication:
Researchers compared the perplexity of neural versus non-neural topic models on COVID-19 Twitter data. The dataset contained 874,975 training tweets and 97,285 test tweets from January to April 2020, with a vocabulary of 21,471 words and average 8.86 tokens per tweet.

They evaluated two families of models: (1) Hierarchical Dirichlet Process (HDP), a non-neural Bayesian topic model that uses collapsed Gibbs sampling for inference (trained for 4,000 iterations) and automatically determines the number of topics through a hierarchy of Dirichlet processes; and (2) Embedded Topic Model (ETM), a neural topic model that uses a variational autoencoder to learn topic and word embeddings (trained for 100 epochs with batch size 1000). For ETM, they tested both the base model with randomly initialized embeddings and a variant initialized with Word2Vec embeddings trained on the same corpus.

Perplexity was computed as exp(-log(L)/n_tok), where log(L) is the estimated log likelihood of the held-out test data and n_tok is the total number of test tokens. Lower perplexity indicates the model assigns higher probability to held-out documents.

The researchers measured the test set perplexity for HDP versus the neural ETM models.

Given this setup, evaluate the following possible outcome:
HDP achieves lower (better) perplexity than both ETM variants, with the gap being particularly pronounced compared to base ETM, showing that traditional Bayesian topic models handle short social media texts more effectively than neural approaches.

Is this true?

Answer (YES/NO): NO